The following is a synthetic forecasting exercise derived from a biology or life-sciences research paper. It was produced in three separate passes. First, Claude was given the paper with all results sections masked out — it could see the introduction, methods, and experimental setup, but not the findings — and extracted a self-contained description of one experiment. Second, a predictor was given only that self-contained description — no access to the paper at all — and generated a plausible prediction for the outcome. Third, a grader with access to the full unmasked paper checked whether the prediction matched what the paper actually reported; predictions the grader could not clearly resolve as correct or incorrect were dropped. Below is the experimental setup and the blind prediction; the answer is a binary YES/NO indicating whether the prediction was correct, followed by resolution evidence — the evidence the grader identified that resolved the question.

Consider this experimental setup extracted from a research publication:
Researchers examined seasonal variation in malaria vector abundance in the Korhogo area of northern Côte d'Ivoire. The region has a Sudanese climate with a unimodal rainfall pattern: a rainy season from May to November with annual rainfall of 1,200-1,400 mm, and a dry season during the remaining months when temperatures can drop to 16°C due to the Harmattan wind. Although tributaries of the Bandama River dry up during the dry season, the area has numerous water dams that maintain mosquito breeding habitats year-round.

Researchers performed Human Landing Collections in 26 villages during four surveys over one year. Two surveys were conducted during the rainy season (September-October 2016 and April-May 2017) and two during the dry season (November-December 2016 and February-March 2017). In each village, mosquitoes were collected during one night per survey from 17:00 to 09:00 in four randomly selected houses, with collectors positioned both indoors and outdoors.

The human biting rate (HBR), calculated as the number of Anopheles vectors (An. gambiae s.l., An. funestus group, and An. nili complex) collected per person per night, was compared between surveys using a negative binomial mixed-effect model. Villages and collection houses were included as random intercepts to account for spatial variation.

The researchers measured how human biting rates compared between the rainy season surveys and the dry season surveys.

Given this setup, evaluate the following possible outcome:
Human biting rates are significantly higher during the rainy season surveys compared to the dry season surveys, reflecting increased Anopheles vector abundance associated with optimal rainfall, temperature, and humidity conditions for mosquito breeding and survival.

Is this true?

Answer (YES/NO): YES